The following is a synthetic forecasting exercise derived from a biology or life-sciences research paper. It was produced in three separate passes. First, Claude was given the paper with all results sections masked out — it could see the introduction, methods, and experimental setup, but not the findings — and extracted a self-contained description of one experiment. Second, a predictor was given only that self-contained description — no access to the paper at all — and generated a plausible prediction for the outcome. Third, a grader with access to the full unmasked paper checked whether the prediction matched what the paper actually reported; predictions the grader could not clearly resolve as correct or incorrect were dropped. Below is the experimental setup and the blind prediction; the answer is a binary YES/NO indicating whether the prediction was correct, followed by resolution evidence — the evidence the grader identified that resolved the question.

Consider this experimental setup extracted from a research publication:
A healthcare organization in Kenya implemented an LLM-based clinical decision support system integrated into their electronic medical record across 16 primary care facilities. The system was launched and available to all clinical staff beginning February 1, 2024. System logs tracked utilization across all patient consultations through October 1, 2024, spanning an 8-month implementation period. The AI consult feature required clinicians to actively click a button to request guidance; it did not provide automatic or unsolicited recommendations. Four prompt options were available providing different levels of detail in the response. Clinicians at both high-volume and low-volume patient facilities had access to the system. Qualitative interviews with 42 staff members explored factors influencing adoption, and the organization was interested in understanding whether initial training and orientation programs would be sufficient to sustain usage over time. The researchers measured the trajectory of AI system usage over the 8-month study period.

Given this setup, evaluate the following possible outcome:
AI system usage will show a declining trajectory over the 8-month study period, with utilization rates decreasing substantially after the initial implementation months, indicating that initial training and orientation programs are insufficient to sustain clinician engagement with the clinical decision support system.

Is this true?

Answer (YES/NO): NO